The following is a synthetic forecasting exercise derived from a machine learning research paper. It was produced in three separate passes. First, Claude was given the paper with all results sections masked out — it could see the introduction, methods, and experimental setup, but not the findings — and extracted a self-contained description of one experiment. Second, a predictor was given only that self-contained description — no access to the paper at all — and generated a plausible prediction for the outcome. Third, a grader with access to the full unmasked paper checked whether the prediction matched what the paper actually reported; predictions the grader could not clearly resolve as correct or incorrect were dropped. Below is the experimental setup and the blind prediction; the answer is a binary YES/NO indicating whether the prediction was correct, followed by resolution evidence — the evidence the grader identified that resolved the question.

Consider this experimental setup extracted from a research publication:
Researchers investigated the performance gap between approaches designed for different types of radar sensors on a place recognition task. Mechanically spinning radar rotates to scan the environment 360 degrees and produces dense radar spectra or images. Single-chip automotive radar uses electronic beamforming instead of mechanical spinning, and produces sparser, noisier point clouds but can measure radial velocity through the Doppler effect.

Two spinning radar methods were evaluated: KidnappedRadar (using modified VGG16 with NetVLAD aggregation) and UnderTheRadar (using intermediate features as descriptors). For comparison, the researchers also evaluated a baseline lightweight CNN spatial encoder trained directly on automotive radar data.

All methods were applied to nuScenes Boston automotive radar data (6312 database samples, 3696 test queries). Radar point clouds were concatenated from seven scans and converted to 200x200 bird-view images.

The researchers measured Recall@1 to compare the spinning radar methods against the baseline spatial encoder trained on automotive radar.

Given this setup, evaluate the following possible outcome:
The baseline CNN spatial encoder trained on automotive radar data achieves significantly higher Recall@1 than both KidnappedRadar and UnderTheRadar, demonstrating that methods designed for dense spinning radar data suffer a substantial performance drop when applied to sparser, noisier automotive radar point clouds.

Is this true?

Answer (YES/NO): YES